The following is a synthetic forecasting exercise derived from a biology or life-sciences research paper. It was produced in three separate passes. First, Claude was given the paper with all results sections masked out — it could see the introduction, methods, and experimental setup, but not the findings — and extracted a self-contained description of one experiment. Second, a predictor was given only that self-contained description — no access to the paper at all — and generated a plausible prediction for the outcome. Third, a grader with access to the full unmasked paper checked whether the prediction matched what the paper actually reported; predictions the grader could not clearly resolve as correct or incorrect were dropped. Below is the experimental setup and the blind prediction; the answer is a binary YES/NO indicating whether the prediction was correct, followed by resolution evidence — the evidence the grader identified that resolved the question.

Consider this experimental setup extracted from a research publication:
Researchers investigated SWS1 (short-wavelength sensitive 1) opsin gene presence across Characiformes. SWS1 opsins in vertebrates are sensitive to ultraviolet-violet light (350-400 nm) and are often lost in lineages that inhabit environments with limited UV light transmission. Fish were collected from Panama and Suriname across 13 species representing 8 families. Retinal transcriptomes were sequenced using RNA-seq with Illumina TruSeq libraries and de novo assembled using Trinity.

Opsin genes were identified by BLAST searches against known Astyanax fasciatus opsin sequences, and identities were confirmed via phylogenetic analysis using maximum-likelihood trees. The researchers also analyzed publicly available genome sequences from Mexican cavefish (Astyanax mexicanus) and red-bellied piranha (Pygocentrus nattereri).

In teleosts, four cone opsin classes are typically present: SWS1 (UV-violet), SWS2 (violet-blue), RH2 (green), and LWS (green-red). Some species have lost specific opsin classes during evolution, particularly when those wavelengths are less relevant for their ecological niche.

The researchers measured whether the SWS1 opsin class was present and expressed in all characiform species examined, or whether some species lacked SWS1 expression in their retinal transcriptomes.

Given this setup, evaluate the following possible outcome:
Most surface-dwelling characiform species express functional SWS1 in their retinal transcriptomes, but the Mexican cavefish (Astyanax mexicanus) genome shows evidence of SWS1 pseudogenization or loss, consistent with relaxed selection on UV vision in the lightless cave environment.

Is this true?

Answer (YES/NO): NO